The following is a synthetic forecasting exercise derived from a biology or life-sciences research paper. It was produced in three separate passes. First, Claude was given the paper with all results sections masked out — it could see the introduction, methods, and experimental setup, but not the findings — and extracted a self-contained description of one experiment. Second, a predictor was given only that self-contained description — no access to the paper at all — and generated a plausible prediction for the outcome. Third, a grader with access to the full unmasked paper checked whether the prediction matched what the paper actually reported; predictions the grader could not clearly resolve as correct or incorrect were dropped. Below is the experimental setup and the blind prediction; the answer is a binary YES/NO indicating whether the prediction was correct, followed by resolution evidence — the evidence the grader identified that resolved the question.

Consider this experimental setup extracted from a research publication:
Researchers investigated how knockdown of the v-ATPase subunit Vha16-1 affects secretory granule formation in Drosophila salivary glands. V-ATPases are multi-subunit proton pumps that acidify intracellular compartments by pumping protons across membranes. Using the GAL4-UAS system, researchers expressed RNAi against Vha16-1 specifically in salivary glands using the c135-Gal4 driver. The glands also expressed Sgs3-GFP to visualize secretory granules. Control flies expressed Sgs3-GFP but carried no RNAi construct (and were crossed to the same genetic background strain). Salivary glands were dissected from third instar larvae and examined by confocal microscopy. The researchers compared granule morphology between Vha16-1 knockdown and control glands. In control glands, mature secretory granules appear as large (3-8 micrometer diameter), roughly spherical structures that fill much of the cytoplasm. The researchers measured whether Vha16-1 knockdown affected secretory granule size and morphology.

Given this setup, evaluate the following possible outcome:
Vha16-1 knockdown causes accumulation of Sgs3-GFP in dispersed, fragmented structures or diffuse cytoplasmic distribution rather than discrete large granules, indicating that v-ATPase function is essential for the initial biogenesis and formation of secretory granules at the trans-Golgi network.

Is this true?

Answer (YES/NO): NO